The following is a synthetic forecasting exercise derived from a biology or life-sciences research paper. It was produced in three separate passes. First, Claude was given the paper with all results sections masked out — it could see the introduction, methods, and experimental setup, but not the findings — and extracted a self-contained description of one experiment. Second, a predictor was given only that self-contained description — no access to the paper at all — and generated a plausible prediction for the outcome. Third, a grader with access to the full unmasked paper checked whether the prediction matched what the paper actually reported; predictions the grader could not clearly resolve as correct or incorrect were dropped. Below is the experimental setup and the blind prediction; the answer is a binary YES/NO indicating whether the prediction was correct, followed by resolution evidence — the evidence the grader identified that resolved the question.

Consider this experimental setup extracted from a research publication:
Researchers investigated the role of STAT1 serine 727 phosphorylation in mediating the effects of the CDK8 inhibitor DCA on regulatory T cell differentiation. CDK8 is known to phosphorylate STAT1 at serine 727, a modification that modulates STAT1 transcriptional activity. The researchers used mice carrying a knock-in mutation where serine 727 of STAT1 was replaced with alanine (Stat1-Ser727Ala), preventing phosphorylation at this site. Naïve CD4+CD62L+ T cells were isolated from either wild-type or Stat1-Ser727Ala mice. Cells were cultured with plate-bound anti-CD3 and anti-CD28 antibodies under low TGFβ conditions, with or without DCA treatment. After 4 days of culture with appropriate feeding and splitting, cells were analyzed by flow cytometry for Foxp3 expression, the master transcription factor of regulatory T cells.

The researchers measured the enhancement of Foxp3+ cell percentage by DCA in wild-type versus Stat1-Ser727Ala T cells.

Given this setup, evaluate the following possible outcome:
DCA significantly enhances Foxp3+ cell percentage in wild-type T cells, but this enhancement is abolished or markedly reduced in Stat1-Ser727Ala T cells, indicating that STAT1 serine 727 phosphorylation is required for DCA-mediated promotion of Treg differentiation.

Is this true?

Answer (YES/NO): NO